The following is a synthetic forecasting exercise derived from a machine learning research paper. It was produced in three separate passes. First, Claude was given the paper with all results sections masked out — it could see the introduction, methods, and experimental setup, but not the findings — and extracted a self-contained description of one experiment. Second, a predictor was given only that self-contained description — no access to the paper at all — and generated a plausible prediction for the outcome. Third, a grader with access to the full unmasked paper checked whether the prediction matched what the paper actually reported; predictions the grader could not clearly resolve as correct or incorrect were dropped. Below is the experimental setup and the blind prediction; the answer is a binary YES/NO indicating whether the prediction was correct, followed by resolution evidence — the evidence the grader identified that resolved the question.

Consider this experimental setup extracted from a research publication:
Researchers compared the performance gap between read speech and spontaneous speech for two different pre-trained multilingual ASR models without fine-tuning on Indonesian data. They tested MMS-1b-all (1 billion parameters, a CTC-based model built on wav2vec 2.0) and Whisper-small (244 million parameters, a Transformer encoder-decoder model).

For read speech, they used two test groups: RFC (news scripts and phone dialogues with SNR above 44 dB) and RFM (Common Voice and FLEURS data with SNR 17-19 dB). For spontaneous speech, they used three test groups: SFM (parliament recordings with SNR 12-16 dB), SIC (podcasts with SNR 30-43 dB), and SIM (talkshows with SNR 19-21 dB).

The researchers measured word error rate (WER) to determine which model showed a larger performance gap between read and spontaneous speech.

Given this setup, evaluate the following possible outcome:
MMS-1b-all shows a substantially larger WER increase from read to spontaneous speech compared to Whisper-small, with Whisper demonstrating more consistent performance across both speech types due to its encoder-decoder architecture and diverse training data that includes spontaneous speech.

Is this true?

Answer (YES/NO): YES